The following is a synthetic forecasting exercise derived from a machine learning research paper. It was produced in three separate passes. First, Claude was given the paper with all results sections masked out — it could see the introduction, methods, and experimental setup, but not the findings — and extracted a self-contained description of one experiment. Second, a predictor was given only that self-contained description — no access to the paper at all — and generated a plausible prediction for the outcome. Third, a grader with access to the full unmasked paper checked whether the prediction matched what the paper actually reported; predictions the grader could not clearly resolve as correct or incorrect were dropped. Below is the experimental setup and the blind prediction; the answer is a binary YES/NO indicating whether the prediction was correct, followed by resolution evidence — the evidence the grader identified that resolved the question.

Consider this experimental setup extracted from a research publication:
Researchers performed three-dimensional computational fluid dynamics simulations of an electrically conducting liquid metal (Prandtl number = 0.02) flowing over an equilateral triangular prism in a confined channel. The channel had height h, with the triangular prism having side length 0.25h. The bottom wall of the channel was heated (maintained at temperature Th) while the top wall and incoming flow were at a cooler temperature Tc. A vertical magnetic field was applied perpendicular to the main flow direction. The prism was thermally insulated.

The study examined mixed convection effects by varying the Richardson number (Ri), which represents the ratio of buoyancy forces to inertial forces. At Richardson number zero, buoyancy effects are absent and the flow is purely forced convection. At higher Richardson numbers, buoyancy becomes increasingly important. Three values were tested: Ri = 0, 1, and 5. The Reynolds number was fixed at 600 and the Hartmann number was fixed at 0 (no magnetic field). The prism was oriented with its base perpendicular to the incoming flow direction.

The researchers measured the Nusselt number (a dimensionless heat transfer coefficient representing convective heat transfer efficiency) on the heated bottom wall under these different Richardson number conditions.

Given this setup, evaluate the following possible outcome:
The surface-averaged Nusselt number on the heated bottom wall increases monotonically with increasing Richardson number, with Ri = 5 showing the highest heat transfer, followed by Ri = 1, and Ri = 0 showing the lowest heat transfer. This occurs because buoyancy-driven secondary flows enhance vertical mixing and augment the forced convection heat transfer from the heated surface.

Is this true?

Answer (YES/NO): YES